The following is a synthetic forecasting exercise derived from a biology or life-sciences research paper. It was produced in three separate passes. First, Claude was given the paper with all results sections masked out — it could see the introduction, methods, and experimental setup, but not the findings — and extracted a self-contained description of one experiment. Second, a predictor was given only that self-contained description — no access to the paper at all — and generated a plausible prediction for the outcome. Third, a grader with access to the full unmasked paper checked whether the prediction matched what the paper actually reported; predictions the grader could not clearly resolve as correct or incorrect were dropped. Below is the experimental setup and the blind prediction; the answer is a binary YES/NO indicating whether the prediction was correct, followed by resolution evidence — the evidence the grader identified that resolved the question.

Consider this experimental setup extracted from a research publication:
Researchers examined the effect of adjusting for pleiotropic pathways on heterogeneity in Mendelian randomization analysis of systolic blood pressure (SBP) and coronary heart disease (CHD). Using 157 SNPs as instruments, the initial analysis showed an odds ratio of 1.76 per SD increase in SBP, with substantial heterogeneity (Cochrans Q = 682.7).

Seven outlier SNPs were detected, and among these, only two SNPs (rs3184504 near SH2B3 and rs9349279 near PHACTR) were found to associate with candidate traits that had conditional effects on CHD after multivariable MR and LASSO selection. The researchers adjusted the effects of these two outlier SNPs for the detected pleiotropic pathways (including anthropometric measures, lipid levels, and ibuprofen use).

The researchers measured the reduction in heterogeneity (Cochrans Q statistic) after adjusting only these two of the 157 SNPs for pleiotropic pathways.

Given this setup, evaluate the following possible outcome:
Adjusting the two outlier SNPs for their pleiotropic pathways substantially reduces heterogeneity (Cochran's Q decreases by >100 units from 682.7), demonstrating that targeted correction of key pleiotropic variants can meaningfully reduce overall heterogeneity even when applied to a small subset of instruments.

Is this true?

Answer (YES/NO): YES